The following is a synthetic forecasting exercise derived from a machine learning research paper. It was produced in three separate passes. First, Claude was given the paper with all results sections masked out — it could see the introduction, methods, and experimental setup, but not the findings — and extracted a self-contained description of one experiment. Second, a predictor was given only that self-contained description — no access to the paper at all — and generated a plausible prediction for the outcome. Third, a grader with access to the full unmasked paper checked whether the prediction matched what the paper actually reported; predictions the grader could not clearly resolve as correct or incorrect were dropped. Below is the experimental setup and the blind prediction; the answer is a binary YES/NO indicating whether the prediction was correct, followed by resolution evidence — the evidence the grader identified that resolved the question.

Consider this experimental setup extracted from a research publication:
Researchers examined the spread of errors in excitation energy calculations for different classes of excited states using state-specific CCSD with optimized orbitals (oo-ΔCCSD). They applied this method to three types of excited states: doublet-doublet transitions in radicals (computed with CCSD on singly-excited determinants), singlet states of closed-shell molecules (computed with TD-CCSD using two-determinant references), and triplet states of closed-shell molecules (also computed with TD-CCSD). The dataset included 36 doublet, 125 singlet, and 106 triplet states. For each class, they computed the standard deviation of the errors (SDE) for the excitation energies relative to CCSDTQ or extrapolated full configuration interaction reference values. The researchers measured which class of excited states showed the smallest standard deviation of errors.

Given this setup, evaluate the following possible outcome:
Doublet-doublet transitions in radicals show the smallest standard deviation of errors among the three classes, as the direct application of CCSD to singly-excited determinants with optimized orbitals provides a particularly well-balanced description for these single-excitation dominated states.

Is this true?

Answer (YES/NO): YES